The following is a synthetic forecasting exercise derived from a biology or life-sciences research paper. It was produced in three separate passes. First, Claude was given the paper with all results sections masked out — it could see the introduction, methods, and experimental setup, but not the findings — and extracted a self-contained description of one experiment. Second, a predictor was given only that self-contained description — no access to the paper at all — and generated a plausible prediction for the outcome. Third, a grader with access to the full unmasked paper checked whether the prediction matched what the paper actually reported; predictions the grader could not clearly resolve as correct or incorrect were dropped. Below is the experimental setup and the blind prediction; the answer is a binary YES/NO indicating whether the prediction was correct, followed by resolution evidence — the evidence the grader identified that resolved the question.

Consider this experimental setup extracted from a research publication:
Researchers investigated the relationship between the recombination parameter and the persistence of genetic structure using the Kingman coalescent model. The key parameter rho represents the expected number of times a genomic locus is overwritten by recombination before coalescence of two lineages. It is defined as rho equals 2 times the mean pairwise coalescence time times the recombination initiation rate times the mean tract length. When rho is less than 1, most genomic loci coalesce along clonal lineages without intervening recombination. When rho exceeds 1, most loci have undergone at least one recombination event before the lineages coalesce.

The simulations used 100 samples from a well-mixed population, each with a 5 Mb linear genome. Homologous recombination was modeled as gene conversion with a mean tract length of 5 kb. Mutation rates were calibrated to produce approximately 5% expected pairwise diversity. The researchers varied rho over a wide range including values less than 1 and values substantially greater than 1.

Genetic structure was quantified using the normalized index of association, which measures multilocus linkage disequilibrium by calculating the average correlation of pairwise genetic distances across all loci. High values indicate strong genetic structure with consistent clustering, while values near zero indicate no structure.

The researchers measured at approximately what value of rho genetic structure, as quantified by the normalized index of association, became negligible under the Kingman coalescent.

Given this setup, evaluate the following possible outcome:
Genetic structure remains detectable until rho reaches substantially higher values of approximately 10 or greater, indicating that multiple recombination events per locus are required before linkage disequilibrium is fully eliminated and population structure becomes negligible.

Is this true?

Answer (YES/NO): YES